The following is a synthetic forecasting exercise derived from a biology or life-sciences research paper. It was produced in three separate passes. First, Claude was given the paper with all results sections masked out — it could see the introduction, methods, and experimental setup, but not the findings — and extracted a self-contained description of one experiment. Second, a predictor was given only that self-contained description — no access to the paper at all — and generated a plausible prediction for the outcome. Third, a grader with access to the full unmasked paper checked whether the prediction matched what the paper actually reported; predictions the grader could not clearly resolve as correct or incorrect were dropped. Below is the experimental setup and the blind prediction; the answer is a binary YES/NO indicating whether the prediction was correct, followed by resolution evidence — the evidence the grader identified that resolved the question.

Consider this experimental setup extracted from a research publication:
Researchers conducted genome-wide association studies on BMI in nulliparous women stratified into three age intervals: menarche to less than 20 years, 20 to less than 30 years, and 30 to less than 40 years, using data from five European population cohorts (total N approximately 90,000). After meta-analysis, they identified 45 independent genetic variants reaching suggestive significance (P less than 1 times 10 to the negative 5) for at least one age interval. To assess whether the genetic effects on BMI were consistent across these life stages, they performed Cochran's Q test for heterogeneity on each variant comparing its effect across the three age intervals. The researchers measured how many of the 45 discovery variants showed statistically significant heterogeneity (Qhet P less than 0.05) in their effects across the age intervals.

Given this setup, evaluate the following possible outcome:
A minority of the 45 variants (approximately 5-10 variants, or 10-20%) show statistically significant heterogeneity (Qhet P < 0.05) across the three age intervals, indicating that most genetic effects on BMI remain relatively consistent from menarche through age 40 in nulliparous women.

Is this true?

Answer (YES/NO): YES